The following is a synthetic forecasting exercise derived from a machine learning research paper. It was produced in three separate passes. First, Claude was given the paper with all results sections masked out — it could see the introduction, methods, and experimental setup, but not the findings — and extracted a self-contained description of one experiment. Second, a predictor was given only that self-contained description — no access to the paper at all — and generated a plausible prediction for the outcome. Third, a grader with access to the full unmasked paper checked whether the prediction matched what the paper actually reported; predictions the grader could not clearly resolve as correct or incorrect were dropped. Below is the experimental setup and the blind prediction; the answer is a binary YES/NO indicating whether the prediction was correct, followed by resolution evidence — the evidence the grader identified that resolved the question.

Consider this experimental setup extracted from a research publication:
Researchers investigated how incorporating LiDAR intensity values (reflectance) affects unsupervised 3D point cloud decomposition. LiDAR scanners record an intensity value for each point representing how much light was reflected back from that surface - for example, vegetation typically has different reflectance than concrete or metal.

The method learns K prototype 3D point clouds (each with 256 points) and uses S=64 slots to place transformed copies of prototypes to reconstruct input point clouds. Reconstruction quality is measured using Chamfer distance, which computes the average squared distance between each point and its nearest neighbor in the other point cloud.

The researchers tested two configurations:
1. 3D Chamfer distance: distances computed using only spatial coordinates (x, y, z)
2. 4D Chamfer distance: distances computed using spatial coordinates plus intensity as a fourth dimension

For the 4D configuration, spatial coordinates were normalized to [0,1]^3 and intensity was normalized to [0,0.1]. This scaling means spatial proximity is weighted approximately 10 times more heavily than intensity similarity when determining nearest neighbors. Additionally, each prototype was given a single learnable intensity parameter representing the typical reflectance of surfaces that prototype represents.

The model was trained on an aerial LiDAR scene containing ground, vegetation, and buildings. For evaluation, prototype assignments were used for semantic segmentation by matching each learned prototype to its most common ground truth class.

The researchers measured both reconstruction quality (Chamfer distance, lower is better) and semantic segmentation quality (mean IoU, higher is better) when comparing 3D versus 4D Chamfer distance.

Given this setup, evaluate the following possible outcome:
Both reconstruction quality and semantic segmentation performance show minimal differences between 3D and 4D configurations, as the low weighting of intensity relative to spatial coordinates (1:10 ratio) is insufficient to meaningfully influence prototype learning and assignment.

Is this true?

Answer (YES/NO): NO